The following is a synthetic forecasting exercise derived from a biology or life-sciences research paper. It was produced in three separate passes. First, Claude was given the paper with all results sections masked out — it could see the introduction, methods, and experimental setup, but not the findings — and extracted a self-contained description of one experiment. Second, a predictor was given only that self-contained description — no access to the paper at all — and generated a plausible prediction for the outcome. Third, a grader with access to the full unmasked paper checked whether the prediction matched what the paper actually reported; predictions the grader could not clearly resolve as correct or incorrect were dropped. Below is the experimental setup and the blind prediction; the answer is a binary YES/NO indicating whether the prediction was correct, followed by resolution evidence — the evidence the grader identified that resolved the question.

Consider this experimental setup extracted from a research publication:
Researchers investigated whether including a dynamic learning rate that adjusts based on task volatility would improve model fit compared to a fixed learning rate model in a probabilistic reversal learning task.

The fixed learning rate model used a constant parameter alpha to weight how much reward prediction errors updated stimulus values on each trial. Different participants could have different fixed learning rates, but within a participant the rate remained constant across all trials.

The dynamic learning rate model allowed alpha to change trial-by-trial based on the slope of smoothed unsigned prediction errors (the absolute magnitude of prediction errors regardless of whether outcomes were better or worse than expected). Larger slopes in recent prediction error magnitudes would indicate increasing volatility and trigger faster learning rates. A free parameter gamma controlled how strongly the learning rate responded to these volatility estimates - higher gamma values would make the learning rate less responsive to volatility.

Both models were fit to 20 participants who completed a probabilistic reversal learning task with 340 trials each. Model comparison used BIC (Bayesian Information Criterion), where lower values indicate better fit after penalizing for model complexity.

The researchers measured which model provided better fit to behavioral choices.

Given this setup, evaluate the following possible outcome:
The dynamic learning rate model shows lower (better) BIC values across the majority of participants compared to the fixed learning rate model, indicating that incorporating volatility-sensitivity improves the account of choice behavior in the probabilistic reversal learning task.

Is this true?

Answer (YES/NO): NO